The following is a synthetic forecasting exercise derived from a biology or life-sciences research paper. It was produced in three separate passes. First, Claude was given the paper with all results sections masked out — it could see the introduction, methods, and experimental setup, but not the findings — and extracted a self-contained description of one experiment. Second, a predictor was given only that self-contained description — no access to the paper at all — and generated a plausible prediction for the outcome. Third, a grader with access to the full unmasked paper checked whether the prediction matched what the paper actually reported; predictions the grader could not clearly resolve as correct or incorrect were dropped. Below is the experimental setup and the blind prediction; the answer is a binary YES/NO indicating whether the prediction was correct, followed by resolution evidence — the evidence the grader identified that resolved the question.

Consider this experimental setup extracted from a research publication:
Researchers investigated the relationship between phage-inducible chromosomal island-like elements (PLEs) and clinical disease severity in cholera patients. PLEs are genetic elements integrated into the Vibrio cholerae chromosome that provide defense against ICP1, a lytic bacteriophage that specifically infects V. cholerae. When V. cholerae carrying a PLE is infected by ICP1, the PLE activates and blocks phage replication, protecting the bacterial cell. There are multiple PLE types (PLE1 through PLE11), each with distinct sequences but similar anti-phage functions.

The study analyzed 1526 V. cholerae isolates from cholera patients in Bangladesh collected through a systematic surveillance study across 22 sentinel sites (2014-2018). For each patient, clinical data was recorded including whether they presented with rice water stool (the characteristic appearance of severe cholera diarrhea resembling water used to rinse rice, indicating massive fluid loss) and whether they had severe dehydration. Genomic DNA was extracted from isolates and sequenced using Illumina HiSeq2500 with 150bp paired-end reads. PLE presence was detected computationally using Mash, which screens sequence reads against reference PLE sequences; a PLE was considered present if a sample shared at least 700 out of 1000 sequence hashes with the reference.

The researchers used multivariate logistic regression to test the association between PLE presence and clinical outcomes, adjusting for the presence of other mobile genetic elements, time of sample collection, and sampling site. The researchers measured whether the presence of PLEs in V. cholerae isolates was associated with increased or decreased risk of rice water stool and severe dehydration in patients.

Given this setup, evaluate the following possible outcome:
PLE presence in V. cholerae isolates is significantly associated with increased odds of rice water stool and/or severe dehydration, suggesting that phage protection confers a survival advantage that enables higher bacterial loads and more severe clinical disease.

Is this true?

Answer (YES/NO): NO